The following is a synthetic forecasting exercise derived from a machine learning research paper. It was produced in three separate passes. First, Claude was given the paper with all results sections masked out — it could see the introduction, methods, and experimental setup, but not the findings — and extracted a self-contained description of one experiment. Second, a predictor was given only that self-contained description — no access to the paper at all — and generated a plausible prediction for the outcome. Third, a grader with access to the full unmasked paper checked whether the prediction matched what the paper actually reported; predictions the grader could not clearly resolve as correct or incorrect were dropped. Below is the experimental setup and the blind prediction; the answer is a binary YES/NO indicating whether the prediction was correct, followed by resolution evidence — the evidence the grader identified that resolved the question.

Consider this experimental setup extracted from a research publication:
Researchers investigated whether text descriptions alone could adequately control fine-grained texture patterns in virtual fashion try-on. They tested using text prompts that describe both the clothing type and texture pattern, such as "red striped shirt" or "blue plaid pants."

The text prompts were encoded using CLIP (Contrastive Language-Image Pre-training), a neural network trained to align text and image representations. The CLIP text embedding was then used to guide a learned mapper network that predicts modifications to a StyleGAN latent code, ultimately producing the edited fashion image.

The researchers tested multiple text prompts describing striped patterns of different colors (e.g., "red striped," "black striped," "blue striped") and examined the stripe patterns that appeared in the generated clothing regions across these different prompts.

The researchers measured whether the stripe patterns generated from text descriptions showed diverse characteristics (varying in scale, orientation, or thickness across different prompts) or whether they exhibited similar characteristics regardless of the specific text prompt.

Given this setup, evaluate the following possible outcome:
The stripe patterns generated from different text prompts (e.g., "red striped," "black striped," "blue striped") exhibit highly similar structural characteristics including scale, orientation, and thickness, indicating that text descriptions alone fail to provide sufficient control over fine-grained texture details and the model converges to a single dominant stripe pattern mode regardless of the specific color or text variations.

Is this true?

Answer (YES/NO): YES